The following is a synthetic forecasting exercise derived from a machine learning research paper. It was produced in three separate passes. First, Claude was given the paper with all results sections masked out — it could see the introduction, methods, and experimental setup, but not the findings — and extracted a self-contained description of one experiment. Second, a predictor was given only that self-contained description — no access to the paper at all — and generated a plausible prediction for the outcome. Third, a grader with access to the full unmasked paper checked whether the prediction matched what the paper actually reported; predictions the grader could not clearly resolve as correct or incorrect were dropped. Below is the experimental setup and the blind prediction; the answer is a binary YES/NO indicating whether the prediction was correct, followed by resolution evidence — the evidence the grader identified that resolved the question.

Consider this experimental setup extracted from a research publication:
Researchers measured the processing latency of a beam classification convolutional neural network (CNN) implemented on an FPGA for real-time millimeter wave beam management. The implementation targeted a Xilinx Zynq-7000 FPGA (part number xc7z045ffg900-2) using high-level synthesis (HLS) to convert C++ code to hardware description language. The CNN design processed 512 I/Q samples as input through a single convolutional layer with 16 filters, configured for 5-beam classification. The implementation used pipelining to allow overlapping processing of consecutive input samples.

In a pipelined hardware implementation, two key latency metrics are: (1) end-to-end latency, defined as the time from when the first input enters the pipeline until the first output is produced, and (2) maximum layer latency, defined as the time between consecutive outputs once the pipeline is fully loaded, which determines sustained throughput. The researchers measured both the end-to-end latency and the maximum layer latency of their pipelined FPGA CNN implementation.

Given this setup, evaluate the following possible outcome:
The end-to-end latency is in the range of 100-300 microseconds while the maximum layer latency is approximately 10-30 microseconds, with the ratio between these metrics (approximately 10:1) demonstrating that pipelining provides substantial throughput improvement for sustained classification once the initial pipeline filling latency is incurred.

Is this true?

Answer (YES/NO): NO